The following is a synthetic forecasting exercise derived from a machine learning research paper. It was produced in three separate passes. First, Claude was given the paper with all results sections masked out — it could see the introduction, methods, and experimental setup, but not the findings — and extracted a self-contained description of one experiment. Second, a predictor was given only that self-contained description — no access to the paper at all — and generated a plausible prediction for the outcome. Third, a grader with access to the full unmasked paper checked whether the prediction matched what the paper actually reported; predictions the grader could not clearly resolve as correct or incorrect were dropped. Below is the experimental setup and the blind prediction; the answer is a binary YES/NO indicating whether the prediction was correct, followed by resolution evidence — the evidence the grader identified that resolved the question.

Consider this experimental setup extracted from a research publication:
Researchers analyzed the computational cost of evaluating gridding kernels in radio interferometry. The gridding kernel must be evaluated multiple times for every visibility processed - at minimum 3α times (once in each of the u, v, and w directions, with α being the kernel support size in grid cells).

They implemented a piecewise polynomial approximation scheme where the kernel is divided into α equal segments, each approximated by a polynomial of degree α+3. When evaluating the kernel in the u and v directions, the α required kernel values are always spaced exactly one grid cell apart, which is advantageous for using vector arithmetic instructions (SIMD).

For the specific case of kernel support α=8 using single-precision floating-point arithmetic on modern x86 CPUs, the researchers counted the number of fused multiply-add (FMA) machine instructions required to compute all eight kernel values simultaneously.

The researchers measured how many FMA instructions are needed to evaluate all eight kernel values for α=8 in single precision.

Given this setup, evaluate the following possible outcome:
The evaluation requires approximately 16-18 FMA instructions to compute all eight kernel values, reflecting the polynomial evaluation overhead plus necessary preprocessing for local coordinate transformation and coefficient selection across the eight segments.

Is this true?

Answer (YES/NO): NO